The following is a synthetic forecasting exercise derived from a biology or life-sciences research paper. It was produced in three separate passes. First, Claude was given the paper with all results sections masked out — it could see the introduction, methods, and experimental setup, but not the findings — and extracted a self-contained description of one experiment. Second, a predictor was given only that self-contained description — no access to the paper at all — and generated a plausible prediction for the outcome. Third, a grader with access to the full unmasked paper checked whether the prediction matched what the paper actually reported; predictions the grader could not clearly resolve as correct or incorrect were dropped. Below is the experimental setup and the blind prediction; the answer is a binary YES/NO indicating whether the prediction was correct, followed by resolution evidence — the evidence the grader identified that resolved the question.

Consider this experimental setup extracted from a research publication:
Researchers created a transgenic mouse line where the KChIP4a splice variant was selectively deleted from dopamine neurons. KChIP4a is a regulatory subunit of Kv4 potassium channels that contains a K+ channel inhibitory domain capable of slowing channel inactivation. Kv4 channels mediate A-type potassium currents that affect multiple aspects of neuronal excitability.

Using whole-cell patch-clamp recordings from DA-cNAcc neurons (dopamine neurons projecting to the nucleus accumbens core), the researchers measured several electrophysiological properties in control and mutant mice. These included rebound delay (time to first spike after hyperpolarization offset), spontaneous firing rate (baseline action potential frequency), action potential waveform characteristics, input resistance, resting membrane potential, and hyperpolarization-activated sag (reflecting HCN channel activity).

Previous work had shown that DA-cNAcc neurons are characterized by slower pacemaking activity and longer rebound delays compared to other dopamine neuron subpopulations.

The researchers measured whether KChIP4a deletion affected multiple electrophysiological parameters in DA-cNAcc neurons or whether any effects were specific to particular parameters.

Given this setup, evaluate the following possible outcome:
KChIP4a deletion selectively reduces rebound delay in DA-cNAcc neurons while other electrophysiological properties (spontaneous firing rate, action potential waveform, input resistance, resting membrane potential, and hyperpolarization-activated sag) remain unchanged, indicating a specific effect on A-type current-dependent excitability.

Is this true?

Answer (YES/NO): YES